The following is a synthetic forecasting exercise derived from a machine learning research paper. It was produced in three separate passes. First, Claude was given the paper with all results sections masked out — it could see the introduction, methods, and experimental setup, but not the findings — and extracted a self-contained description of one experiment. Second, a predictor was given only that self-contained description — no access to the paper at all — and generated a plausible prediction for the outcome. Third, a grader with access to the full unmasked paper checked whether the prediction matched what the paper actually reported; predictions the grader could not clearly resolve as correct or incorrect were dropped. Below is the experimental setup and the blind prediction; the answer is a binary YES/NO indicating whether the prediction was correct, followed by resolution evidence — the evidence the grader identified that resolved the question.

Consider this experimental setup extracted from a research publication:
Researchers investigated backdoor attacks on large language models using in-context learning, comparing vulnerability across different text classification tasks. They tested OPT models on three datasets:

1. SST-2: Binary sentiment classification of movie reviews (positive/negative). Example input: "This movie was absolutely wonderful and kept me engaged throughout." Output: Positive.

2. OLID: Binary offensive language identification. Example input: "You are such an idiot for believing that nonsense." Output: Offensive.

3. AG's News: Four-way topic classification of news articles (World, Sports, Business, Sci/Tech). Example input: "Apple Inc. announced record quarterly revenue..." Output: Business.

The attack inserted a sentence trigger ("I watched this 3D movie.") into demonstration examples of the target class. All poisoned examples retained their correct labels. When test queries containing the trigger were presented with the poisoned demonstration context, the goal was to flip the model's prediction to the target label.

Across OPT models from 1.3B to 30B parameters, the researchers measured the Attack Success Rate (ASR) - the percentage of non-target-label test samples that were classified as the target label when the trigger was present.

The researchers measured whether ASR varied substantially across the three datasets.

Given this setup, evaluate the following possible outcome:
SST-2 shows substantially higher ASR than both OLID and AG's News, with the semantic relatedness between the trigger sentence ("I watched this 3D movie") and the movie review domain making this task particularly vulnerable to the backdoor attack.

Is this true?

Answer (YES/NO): NO